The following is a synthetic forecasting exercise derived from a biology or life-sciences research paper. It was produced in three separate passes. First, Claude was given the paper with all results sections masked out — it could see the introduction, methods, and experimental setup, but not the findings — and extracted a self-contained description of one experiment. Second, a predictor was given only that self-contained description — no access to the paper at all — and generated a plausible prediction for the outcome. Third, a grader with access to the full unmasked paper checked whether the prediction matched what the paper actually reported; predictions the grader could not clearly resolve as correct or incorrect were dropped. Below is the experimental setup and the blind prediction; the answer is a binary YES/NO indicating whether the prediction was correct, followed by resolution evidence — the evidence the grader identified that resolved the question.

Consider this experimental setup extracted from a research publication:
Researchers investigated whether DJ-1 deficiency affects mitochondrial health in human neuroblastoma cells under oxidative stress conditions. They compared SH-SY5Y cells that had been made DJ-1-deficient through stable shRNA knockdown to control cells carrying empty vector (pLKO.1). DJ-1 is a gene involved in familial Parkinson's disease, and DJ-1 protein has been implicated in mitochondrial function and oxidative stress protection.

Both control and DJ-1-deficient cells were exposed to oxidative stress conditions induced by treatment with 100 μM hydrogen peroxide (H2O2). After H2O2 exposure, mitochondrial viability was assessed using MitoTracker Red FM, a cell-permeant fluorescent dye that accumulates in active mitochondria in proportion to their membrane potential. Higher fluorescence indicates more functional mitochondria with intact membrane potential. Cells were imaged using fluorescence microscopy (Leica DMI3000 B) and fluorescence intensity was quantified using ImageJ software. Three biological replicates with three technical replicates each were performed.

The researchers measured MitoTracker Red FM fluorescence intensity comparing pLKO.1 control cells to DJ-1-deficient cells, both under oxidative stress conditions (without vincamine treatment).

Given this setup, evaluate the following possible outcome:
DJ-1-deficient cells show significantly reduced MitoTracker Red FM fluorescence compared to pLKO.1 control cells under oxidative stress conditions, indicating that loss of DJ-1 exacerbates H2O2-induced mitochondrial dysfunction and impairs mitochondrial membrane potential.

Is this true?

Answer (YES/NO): YES